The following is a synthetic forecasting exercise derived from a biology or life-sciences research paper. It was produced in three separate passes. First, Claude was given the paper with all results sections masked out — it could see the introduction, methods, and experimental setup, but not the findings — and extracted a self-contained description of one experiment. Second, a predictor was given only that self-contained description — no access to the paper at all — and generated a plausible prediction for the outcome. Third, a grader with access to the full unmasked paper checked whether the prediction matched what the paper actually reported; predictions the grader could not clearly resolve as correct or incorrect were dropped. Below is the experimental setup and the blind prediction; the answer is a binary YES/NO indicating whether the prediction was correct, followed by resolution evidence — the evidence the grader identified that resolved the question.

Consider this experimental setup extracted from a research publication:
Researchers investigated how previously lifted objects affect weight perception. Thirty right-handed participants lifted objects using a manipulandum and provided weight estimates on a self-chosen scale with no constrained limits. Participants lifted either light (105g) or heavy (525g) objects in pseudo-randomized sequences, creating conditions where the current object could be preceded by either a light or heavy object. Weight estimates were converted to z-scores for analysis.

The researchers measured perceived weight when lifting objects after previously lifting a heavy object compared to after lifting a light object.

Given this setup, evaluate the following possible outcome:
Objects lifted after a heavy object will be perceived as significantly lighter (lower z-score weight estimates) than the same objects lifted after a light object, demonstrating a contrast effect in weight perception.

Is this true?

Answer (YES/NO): YES